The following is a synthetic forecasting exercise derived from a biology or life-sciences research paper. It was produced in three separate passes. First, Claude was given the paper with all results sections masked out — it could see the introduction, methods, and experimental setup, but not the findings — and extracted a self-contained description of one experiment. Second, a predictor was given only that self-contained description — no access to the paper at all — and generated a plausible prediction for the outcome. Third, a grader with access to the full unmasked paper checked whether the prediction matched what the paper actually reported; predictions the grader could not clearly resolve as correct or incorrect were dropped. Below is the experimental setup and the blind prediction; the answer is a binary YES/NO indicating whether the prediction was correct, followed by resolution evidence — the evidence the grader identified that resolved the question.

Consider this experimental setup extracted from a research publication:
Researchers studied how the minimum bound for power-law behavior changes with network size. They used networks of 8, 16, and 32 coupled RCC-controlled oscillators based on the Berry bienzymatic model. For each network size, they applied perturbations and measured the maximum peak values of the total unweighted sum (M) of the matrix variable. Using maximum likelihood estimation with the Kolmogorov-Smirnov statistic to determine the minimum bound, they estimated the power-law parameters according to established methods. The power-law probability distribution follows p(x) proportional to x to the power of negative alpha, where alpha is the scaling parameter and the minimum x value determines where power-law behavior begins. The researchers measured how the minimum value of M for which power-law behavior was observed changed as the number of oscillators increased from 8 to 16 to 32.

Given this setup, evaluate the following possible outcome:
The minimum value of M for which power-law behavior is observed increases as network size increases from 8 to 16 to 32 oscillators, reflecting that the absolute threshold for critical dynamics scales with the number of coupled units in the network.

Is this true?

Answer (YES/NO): YES